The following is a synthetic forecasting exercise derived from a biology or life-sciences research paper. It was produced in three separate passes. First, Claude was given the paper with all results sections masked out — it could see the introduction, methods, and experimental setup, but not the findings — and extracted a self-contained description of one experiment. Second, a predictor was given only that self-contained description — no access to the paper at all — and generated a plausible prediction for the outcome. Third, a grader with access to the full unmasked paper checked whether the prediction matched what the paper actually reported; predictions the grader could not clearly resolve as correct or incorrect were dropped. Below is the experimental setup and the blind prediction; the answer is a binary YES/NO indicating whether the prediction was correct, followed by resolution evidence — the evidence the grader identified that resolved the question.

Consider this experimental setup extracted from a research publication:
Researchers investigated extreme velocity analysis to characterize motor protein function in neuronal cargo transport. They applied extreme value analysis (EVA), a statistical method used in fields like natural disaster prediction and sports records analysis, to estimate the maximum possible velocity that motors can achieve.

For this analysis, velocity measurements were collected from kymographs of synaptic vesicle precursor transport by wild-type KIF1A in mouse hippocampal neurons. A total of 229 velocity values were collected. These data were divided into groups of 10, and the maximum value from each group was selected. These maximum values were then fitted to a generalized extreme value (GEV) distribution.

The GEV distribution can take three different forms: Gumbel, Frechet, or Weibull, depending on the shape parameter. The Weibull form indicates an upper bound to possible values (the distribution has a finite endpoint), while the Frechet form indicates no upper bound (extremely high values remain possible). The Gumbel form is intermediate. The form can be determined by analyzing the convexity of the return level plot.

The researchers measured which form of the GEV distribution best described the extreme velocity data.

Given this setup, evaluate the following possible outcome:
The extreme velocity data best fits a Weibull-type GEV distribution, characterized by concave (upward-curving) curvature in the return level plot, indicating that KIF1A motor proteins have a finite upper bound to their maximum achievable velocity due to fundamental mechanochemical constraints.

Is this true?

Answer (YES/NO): YES